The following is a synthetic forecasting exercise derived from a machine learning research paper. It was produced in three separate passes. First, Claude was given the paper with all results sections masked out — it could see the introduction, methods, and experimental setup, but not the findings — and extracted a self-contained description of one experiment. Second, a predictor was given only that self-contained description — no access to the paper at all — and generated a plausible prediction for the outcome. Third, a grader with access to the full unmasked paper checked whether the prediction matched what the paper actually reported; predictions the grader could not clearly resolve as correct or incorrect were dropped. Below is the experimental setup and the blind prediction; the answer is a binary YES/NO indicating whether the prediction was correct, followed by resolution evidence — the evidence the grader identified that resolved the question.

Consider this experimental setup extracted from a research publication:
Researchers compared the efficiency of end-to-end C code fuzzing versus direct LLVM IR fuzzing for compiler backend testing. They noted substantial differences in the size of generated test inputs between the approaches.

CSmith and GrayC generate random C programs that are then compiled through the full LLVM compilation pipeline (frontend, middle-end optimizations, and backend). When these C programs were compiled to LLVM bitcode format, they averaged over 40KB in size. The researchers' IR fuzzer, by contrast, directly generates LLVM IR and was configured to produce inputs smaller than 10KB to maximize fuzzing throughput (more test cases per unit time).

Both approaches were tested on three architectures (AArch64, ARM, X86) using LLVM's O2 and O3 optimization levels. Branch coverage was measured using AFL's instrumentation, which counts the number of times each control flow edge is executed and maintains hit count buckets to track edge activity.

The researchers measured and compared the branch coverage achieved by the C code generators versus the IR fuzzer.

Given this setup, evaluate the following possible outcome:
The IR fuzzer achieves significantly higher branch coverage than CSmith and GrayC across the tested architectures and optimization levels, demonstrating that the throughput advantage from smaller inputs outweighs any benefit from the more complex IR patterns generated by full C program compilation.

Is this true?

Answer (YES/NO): NO